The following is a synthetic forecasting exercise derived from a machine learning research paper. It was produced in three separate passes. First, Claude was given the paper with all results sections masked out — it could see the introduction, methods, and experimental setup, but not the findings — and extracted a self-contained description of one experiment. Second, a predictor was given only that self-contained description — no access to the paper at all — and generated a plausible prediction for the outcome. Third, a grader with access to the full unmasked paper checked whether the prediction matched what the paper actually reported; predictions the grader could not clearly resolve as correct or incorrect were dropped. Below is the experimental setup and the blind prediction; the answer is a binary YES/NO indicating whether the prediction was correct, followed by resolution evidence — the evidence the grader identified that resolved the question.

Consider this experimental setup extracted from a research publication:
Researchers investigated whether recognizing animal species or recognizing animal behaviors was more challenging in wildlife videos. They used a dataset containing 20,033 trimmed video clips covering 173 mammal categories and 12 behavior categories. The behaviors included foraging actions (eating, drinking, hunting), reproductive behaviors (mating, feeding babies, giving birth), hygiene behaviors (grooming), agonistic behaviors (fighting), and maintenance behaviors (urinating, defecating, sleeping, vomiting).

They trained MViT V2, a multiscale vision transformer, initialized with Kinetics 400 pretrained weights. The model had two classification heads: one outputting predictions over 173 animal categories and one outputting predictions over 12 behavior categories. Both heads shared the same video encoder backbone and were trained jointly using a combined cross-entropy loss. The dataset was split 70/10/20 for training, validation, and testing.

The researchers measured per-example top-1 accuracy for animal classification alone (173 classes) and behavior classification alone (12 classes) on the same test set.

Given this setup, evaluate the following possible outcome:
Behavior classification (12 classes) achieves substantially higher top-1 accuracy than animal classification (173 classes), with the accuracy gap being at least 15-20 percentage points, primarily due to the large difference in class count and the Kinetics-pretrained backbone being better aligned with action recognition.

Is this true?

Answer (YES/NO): NO